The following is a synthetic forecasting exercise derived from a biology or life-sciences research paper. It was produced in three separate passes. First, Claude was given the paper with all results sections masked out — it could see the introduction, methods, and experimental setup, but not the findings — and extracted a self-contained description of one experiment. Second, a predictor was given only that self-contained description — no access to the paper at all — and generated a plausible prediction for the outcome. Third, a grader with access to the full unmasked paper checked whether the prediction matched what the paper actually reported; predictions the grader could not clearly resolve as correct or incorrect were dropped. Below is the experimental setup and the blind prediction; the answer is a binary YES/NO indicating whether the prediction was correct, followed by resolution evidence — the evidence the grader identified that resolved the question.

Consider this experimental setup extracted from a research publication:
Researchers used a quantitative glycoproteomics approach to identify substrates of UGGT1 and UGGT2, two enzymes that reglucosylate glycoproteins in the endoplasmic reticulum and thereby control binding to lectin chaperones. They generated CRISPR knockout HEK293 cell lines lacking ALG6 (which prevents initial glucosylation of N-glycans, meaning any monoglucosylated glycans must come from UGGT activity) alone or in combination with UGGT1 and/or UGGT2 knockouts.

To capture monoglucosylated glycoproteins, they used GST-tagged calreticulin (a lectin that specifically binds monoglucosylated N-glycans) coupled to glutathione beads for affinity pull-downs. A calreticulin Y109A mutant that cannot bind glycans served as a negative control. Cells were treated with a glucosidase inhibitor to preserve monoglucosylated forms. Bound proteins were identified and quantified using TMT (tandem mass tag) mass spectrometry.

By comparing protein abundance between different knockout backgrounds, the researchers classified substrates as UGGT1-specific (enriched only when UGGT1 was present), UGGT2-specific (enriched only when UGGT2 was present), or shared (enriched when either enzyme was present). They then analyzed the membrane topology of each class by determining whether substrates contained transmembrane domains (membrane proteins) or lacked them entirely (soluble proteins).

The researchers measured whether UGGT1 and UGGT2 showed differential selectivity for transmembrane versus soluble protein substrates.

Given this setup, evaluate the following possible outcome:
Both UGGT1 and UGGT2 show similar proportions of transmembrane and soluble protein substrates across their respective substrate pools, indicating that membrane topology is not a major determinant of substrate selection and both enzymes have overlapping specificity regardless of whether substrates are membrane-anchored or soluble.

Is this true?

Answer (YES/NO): NO